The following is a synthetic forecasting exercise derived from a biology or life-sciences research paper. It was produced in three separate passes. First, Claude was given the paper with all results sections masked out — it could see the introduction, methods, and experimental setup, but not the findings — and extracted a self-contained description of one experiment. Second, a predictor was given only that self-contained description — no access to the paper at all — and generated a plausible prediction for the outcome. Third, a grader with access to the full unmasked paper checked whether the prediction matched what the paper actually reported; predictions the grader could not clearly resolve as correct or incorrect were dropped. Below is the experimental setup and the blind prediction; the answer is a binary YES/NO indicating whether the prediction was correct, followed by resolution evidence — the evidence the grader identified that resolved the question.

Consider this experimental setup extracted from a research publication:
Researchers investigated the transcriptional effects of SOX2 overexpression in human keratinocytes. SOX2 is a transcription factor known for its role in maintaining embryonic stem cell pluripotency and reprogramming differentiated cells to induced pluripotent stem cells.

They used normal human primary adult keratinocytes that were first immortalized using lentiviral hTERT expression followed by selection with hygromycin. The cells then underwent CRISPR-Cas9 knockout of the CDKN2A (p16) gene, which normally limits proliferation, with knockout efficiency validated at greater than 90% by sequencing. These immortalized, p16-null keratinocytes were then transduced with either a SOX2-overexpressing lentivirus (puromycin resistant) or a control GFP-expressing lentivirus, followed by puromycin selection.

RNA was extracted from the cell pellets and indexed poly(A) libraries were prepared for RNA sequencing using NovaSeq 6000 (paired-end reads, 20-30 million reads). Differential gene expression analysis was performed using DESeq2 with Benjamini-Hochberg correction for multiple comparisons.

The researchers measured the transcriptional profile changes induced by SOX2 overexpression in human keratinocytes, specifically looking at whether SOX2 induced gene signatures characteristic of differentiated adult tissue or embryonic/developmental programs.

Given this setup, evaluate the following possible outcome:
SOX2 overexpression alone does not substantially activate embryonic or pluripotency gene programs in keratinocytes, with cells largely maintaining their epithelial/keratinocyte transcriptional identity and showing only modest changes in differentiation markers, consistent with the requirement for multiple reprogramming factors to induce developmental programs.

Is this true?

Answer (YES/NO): NO